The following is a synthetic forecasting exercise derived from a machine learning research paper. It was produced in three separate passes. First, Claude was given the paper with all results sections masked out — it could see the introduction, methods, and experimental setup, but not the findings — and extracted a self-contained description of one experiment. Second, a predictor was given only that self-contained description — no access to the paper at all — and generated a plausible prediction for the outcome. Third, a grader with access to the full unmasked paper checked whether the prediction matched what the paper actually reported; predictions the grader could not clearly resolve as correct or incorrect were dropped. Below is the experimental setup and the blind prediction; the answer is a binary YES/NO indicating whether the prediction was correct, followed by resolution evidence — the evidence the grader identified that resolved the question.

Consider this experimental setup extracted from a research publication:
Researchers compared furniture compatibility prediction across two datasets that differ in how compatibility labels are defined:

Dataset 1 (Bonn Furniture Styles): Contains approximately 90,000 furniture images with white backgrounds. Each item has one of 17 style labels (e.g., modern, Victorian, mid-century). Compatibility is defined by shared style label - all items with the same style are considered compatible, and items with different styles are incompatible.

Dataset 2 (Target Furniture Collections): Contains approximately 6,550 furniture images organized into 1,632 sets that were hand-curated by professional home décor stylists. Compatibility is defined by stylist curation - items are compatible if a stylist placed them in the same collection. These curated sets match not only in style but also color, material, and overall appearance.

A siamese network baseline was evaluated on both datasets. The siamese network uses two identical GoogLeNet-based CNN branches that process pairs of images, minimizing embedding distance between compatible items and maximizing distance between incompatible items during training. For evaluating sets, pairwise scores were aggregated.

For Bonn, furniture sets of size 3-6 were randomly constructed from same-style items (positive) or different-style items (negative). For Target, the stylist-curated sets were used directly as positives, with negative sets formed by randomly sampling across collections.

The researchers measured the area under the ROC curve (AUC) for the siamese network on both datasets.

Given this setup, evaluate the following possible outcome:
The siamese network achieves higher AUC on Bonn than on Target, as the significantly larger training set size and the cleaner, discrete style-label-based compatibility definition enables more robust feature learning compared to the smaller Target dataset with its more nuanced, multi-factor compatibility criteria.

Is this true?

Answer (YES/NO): NO